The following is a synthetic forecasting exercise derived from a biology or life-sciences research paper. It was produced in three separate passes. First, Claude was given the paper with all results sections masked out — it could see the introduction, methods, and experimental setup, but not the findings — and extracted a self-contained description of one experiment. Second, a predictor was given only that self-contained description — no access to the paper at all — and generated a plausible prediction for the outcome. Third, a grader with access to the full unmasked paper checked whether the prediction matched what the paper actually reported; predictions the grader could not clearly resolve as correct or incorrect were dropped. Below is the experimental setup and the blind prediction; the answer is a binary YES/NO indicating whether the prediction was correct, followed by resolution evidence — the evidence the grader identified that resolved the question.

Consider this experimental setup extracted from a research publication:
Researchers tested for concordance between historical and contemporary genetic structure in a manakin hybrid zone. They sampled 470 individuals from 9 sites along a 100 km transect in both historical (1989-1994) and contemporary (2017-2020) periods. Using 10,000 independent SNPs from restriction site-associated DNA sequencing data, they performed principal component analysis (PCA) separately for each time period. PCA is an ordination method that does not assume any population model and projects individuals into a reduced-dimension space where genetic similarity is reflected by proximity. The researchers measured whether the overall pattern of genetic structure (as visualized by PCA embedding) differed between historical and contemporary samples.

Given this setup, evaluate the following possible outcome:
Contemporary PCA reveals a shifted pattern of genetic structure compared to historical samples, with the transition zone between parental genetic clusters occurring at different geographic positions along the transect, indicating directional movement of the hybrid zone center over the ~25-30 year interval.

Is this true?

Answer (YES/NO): NO